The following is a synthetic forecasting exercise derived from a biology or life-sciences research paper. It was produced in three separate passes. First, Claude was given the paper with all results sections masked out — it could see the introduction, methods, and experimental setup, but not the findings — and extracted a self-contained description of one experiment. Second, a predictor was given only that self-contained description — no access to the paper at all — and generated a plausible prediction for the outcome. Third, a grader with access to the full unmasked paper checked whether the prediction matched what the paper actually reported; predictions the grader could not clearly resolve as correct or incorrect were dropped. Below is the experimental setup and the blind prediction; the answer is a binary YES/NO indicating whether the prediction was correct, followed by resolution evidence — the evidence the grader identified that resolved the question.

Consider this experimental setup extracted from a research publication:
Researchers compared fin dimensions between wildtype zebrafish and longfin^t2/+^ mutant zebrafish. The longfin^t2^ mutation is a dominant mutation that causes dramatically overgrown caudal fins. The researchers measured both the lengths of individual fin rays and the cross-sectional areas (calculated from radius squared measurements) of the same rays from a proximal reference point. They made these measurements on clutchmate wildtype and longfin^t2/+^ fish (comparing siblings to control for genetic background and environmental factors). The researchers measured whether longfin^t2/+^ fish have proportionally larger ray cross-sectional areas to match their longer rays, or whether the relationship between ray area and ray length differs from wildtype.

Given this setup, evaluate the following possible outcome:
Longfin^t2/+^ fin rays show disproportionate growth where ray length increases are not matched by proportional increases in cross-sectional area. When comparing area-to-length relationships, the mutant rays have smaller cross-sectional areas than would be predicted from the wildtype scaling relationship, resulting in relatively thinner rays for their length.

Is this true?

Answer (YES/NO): YES